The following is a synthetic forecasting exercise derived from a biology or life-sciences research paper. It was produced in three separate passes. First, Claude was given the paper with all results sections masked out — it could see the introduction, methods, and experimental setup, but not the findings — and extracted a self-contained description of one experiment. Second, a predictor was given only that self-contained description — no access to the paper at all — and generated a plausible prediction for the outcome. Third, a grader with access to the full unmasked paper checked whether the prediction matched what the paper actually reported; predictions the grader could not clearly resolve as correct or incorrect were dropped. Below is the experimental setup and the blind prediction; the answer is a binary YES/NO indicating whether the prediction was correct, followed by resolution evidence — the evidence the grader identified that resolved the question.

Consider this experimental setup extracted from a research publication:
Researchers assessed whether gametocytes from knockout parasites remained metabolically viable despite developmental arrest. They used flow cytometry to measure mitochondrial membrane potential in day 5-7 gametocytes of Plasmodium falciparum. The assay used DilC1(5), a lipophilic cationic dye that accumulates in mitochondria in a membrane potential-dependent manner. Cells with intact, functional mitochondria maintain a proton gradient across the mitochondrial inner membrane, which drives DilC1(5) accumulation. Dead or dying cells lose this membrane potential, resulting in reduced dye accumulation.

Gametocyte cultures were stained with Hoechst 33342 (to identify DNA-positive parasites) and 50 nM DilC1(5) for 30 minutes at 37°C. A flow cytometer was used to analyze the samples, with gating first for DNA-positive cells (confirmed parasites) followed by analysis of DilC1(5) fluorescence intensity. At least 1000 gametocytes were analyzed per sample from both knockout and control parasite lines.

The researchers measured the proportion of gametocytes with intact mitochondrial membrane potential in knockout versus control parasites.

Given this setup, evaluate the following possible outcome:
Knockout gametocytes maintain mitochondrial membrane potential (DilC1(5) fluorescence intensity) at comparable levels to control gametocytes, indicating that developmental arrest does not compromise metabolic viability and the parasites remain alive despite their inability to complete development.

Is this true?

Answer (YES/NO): NO